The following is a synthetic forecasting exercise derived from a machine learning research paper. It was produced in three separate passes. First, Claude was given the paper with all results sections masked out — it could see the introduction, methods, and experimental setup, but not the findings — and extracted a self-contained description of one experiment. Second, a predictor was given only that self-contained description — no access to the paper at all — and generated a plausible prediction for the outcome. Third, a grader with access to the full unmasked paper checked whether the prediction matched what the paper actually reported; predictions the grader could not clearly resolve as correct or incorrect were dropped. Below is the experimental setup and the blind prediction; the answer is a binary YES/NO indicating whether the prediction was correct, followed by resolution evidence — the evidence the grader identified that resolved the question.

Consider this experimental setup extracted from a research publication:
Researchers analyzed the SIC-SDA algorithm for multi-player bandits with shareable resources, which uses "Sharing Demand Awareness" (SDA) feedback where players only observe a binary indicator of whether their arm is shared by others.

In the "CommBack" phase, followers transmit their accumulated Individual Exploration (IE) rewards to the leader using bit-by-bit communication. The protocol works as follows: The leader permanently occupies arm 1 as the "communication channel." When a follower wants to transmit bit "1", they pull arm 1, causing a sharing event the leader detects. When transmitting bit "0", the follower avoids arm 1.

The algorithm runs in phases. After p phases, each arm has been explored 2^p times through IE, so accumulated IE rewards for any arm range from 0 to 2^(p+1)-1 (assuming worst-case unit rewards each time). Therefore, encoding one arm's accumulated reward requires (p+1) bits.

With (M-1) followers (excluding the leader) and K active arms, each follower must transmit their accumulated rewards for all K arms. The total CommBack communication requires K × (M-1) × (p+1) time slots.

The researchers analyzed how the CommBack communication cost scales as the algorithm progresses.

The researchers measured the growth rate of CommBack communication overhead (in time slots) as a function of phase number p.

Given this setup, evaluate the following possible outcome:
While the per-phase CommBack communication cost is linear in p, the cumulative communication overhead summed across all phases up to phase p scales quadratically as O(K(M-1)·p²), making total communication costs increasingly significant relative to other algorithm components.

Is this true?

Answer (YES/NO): NO